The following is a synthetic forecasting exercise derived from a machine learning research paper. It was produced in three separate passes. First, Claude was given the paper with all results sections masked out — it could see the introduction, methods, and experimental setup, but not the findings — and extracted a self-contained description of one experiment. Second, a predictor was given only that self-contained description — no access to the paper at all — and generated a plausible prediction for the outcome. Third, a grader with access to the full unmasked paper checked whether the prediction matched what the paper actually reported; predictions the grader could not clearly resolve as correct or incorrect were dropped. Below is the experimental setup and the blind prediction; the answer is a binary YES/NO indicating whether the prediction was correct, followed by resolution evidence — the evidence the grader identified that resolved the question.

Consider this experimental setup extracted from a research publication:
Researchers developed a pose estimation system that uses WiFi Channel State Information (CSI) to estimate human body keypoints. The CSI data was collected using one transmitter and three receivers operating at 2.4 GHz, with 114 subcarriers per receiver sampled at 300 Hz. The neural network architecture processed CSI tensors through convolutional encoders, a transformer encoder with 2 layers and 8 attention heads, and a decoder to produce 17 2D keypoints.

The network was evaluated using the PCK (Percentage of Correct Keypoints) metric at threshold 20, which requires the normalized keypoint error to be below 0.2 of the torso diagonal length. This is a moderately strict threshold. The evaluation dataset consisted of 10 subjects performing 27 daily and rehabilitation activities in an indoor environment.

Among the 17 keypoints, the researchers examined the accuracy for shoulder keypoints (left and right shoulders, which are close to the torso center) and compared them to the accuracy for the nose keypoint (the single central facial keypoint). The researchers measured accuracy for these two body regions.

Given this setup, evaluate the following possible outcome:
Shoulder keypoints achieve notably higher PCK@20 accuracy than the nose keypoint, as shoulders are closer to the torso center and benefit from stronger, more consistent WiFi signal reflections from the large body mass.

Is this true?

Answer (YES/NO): YES